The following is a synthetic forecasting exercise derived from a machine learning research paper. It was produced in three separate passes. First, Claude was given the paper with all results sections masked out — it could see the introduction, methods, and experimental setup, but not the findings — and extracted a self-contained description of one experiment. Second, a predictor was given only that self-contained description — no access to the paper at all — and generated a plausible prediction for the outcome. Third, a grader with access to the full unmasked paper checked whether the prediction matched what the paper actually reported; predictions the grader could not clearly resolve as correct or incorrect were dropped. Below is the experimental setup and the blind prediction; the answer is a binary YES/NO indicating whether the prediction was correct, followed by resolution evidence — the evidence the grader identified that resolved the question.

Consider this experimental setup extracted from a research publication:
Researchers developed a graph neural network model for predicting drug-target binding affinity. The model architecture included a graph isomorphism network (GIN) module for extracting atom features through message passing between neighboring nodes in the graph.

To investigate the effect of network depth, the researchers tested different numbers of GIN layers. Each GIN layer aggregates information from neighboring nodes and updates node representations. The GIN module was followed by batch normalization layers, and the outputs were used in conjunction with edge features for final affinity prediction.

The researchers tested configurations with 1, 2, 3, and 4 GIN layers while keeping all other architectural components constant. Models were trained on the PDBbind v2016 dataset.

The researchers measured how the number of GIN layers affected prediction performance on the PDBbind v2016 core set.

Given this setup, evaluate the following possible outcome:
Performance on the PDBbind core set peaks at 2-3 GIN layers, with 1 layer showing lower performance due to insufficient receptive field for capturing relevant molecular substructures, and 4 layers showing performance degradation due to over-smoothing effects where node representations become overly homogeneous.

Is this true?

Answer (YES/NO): NO